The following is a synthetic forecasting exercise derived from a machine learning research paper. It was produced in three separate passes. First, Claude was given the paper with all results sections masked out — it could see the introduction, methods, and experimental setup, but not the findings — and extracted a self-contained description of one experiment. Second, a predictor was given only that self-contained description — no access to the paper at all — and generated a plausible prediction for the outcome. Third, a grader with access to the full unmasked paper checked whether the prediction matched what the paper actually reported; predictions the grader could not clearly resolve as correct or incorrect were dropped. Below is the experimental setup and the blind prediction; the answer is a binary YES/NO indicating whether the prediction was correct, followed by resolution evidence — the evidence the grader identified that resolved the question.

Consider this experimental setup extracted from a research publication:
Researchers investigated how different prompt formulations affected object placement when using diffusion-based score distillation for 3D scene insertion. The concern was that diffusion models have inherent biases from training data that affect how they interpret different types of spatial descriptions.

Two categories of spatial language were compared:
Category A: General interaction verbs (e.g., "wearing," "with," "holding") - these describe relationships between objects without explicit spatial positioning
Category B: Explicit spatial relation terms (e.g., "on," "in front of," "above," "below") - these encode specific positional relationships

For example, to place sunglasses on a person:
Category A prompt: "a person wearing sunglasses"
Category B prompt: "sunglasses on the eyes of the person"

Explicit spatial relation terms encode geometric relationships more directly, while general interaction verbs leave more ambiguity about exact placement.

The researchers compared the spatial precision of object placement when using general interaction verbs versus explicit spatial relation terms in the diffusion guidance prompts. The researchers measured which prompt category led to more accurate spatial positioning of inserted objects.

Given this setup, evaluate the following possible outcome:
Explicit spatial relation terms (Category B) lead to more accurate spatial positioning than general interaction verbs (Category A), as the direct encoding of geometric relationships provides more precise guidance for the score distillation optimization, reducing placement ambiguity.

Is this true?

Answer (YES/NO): YES